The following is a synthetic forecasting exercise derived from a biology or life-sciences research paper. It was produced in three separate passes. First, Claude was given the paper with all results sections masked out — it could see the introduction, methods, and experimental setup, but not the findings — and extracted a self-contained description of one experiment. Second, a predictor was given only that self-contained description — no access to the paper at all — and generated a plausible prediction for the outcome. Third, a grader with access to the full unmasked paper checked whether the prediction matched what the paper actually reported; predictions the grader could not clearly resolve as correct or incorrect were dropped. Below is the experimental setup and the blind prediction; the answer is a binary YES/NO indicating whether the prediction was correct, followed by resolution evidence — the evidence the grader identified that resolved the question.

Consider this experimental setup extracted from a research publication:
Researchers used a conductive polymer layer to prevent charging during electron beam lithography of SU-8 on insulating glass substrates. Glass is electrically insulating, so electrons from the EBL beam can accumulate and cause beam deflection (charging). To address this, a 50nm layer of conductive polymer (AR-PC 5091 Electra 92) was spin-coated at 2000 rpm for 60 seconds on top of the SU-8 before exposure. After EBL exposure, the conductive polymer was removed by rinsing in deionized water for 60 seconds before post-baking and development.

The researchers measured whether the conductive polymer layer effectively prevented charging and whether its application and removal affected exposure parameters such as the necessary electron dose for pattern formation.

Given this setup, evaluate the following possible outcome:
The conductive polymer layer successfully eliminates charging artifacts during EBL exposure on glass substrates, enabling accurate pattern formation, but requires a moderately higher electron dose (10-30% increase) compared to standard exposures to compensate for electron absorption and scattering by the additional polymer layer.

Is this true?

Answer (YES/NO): NO